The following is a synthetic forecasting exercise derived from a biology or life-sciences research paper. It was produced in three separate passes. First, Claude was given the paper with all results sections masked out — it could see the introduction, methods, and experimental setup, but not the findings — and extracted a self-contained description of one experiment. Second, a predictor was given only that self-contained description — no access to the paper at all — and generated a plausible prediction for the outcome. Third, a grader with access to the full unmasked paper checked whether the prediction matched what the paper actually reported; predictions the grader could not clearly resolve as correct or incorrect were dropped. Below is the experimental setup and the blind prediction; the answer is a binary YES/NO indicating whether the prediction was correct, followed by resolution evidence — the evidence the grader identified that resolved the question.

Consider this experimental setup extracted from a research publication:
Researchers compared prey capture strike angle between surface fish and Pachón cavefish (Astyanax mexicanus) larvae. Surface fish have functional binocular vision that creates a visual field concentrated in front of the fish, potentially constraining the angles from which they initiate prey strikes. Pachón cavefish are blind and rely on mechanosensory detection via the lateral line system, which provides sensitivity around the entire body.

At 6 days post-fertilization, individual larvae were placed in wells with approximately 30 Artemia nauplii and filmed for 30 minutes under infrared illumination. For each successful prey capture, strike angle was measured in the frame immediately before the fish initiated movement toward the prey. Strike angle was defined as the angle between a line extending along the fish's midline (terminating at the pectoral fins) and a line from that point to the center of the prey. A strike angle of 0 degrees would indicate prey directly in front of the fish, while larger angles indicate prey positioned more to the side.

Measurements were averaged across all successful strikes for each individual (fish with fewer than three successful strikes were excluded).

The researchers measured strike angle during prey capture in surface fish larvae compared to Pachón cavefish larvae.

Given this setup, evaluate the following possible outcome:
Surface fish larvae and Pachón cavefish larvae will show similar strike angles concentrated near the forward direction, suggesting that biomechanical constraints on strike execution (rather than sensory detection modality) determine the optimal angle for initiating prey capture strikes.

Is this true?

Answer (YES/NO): NO